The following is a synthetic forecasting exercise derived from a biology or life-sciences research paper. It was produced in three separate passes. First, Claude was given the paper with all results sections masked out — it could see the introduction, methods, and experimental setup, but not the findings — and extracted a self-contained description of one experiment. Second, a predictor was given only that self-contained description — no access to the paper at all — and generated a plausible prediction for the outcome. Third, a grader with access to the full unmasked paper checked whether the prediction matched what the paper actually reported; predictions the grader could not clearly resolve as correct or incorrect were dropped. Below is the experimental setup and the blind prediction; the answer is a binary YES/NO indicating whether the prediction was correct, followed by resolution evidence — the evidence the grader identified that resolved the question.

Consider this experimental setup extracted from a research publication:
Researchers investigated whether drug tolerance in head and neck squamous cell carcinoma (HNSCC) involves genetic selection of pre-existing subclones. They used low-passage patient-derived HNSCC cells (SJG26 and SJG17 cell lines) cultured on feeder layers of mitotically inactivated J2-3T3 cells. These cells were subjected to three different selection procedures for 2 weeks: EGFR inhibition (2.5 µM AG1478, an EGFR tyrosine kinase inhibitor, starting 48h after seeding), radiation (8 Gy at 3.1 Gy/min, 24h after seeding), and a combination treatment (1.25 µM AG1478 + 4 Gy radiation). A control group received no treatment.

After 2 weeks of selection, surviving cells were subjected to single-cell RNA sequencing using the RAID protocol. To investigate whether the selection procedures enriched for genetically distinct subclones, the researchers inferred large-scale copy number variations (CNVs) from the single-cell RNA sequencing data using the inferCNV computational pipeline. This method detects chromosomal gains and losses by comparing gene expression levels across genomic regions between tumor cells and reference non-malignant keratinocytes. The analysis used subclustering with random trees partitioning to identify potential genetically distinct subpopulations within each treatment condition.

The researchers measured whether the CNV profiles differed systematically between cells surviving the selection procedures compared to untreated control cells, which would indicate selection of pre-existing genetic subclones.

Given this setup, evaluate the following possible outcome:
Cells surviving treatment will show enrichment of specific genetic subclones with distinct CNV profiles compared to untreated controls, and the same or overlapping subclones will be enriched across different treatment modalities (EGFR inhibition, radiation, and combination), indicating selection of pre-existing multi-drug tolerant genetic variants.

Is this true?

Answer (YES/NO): NO